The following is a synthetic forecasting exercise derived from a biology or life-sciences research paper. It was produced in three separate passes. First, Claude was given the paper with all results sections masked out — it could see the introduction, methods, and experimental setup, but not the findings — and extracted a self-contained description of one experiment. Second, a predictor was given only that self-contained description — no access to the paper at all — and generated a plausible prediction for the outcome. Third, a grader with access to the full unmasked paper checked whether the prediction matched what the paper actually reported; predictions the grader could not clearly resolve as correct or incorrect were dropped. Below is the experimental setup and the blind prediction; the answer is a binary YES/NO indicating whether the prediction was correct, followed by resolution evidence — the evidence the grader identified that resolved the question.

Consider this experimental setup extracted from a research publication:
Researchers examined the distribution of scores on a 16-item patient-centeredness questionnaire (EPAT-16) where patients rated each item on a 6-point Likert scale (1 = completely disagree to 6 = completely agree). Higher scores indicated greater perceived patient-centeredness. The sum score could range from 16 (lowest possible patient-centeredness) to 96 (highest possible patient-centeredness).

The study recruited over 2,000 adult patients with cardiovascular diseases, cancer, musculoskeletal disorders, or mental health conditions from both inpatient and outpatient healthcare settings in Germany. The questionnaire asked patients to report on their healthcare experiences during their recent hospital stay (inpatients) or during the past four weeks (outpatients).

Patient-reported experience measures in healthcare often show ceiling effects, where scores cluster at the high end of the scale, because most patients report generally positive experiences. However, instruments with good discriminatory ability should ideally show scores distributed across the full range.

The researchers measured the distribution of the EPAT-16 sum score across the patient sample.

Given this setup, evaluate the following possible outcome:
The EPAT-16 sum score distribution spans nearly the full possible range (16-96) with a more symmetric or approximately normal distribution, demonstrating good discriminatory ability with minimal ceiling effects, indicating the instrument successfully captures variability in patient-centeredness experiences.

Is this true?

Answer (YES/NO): NO